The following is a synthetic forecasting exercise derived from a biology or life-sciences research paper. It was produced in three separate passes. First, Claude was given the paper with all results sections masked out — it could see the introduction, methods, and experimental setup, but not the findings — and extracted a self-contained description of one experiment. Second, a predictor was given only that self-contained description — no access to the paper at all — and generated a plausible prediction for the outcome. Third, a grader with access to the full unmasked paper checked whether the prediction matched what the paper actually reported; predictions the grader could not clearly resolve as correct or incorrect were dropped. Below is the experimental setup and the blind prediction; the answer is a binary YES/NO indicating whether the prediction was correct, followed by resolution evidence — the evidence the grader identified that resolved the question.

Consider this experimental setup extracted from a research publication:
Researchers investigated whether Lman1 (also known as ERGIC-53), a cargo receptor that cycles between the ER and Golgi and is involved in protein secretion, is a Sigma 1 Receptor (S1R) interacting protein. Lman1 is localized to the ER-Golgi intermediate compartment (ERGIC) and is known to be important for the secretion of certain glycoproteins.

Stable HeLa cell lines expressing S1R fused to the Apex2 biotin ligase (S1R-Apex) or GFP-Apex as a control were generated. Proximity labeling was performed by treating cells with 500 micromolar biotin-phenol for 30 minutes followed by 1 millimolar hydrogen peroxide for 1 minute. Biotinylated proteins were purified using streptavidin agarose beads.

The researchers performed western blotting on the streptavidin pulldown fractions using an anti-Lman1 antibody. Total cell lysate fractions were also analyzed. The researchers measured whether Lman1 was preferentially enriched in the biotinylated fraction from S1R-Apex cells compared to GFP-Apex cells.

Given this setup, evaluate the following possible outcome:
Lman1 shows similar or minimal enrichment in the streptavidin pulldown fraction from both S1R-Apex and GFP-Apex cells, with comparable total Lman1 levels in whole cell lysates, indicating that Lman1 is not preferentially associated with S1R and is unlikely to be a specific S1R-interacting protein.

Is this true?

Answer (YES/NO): NO